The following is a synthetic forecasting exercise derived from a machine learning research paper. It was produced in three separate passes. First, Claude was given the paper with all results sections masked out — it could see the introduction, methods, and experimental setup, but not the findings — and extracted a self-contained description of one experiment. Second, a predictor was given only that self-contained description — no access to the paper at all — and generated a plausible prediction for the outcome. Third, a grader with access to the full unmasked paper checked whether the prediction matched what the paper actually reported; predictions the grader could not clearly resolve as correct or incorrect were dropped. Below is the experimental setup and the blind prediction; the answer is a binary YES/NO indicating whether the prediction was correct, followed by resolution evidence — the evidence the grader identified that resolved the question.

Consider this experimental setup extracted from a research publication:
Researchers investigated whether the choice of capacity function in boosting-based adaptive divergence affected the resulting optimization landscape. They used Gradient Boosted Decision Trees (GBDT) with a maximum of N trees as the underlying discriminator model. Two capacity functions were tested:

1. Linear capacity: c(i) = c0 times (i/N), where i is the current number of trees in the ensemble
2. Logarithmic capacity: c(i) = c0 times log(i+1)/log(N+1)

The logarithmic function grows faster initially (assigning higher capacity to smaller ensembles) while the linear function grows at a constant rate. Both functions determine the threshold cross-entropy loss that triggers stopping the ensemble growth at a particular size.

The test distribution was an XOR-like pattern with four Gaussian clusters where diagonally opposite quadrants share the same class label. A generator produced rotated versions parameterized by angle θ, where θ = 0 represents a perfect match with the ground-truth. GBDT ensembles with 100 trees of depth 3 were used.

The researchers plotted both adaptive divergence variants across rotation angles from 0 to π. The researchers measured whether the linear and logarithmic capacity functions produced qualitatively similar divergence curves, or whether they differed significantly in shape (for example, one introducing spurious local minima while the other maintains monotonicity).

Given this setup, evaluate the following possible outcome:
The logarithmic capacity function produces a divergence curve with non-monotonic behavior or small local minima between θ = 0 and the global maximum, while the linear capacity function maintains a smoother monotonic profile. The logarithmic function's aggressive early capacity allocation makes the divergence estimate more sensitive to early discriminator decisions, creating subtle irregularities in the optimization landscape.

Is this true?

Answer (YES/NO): NO